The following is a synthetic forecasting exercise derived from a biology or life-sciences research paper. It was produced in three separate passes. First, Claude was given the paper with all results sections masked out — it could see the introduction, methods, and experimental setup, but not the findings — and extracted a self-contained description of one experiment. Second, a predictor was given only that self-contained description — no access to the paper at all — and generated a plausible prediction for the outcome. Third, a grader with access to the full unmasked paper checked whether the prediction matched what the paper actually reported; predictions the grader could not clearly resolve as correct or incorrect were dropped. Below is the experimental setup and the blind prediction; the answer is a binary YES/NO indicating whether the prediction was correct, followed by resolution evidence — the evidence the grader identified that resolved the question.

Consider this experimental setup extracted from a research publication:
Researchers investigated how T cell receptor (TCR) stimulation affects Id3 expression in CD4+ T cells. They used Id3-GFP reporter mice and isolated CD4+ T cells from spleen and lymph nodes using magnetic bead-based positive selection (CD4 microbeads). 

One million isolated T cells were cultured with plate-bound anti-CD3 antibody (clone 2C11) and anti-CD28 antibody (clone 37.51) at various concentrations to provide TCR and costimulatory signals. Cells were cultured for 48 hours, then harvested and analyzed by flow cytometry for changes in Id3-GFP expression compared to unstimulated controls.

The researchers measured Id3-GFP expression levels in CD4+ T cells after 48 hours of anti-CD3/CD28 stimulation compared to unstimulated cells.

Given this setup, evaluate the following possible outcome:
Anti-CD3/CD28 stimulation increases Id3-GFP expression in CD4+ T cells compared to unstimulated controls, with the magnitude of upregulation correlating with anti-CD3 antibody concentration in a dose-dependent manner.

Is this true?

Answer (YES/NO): NO